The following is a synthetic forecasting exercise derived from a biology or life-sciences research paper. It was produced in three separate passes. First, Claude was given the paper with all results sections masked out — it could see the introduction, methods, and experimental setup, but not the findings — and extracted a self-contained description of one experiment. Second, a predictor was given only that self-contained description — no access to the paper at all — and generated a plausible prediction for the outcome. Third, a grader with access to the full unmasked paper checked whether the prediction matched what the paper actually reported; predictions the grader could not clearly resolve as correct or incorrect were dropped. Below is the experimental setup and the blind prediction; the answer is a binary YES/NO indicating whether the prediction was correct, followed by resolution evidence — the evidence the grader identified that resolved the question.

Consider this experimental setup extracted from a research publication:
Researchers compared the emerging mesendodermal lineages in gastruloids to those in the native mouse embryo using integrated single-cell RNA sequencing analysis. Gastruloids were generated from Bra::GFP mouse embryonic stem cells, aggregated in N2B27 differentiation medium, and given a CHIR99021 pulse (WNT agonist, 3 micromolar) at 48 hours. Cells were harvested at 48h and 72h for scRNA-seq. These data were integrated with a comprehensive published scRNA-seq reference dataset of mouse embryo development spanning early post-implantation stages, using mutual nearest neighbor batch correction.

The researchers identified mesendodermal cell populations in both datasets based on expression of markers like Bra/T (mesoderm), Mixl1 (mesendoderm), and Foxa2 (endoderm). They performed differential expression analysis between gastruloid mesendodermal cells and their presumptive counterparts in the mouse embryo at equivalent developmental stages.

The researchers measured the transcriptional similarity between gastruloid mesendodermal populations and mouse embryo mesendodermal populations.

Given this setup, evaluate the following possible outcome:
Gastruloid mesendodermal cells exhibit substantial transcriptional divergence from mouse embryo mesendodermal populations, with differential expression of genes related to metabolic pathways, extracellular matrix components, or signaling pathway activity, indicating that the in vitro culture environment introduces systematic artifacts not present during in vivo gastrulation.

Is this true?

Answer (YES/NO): NO